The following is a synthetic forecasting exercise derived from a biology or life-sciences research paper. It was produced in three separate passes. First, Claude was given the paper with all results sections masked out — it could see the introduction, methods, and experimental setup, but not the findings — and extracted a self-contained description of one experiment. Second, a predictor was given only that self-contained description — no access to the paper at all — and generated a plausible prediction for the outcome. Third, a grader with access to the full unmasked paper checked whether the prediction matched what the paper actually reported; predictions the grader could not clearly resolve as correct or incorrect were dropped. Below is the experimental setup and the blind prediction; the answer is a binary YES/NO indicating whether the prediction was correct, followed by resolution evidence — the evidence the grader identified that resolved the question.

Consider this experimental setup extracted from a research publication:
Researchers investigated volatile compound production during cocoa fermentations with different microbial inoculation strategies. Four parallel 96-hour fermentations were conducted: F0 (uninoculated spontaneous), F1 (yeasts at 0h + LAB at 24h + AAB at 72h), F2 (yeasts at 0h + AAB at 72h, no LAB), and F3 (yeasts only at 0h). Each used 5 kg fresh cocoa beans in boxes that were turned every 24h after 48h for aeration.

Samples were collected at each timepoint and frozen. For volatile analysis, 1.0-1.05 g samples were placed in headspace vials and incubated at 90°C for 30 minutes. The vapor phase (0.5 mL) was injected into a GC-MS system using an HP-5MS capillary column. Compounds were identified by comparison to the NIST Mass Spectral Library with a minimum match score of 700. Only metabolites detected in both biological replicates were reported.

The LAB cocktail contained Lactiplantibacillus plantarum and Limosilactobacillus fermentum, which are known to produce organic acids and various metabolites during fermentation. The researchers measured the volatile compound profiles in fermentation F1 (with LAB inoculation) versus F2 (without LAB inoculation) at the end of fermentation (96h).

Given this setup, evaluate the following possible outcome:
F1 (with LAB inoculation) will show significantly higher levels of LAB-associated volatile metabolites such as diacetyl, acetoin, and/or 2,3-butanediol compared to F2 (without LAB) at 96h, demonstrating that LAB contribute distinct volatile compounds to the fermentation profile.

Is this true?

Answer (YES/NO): NO